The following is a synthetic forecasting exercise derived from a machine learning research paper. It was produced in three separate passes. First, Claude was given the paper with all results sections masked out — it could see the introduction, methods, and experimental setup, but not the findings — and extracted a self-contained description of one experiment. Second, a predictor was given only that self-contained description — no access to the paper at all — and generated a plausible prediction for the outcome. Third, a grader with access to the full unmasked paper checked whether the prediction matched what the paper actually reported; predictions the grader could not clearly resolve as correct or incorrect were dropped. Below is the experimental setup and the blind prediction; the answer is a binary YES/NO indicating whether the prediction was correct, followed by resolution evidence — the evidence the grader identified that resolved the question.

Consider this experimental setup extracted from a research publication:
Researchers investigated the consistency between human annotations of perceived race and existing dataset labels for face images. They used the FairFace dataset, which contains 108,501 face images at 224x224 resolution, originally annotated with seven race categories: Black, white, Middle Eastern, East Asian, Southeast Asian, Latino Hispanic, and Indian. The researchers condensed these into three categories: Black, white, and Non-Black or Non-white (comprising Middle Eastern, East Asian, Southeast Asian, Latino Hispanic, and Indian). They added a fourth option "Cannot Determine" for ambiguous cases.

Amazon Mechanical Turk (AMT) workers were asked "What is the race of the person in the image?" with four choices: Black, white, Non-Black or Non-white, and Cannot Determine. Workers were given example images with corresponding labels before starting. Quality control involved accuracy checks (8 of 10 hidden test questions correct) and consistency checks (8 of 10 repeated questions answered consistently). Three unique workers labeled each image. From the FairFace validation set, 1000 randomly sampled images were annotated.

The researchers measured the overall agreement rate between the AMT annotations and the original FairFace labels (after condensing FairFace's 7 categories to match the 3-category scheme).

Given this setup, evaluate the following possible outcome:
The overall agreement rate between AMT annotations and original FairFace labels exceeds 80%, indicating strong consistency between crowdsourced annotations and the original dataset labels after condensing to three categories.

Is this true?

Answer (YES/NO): NO